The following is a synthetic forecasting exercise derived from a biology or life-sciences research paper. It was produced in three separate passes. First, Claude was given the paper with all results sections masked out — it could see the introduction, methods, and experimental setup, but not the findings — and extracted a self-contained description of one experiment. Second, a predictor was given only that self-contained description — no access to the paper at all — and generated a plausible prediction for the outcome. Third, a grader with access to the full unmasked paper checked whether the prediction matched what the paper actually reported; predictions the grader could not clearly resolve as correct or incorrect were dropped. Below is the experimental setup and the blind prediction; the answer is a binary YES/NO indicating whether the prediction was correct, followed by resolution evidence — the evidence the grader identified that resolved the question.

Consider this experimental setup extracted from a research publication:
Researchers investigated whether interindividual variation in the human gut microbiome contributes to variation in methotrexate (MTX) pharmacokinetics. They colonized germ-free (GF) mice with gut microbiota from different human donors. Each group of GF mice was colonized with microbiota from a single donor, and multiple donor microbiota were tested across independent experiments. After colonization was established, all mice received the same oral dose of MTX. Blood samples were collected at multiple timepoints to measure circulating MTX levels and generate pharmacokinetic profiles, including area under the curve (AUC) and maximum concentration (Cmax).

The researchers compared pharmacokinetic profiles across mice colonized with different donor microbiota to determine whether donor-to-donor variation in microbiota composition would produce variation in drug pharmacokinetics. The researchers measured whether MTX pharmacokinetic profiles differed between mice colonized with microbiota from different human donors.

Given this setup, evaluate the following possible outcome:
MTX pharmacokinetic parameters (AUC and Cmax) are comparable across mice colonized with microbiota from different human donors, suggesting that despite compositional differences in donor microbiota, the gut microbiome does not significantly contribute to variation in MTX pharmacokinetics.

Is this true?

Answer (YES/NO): NO